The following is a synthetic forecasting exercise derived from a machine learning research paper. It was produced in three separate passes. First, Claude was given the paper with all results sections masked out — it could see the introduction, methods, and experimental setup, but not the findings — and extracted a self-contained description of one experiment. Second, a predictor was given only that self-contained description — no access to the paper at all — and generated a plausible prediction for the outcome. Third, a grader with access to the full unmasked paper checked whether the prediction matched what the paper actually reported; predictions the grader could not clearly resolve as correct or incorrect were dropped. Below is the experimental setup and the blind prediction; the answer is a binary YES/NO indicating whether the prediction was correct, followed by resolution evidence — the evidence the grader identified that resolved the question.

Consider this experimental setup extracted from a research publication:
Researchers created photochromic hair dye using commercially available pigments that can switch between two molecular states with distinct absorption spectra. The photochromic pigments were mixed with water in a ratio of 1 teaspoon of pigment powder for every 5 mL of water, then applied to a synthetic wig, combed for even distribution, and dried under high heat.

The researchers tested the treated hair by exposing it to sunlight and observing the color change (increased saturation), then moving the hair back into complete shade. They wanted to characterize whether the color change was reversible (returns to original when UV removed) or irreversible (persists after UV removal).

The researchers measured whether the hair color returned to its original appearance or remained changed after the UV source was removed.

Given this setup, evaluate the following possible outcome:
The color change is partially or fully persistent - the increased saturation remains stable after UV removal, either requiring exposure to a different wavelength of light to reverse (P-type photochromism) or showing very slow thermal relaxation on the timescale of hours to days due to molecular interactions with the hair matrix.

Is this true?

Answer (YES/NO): NO